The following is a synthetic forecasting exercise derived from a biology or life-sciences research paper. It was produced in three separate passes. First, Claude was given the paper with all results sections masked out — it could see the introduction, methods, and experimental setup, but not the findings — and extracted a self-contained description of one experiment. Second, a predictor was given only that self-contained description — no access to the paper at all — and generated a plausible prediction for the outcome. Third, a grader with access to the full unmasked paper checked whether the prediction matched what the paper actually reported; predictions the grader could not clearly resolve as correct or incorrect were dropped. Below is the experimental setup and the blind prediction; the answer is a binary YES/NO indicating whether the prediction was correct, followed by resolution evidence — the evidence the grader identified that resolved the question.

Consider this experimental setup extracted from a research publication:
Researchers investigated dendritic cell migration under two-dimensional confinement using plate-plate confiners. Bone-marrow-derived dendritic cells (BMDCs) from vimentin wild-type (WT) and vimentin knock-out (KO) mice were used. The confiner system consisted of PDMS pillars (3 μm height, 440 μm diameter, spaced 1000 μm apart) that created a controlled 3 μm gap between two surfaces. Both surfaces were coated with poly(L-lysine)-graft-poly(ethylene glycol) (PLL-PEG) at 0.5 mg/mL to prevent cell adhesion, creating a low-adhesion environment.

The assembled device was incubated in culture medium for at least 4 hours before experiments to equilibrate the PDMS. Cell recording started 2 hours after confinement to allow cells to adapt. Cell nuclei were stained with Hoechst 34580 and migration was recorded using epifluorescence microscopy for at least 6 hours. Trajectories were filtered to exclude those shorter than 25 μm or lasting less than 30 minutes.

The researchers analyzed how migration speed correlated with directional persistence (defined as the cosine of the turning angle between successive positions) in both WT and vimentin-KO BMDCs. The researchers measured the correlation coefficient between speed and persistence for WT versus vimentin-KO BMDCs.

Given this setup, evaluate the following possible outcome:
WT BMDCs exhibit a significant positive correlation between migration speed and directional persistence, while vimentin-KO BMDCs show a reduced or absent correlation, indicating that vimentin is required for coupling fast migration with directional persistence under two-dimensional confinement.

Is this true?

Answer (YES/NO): YES